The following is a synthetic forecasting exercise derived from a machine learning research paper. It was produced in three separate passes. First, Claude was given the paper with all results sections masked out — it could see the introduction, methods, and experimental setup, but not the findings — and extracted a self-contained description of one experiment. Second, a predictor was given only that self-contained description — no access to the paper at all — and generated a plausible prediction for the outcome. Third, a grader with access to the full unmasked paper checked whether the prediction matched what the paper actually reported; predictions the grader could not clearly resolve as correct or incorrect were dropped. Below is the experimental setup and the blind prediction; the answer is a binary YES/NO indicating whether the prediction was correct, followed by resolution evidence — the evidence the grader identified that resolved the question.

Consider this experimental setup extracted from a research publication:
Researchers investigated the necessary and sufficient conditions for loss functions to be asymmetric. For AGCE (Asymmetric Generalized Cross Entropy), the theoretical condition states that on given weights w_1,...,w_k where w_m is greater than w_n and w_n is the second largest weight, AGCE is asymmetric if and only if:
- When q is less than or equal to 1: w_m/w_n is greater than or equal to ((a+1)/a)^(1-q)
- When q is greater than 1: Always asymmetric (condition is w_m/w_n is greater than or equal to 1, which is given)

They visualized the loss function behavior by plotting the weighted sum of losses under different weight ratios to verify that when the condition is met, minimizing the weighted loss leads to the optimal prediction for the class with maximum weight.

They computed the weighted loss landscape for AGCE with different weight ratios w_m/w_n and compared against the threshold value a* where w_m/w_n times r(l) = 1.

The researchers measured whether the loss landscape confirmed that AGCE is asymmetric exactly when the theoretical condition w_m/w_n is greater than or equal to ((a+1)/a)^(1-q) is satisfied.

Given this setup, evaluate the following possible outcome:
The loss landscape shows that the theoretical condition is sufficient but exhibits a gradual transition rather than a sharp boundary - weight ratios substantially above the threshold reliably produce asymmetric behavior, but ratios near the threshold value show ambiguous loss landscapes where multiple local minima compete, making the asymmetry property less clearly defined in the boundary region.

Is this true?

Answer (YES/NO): NO